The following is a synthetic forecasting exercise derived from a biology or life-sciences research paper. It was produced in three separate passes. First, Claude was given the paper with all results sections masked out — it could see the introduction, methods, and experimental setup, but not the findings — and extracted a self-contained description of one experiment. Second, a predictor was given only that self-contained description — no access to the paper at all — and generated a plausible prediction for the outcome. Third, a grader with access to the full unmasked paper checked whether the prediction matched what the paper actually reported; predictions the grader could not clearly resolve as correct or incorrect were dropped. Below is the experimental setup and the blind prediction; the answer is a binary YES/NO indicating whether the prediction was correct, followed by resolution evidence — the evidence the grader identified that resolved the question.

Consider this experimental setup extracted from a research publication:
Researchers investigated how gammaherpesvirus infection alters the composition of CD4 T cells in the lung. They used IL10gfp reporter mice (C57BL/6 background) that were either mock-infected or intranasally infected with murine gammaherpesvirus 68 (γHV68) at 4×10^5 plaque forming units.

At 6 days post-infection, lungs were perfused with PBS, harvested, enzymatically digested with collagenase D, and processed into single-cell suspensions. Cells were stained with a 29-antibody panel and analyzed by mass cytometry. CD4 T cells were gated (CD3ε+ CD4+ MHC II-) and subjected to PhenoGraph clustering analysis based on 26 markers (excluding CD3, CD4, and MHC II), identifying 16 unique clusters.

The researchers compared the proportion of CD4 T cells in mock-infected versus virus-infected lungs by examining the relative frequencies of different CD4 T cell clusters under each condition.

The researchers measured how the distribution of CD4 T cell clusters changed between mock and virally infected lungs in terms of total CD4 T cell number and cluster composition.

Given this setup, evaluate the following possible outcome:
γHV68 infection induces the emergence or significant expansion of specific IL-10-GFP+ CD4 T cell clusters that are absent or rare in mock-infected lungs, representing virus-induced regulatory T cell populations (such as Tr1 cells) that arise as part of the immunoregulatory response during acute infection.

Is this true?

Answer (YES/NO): NO